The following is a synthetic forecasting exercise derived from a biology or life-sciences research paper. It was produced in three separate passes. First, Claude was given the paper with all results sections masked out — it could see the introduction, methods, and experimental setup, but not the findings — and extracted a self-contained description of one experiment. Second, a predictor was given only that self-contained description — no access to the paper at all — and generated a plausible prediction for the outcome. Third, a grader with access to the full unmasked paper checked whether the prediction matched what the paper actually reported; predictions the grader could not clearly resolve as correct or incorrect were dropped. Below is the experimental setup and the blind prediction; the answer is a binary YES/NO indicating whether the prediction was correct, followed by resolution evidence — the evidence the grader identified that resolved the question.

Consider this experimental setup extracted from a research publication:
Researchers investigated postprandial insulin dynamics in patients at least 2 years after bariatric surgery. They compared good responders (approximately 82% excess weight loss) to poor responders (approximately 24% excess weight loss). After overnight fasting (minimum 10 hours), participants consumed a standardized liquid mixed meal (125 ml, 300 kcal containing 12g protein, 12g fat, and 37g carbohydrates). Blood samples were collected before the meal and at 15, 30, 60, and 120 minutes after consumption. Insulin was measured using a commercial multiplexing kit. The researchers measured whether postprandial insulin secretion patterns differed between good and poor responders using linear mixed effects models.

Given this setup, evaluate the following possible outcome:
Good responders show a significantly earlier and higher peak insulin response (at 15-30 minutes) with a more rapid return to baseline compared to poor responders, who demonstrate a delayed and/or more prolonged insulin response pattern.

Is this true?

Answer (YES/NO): NO